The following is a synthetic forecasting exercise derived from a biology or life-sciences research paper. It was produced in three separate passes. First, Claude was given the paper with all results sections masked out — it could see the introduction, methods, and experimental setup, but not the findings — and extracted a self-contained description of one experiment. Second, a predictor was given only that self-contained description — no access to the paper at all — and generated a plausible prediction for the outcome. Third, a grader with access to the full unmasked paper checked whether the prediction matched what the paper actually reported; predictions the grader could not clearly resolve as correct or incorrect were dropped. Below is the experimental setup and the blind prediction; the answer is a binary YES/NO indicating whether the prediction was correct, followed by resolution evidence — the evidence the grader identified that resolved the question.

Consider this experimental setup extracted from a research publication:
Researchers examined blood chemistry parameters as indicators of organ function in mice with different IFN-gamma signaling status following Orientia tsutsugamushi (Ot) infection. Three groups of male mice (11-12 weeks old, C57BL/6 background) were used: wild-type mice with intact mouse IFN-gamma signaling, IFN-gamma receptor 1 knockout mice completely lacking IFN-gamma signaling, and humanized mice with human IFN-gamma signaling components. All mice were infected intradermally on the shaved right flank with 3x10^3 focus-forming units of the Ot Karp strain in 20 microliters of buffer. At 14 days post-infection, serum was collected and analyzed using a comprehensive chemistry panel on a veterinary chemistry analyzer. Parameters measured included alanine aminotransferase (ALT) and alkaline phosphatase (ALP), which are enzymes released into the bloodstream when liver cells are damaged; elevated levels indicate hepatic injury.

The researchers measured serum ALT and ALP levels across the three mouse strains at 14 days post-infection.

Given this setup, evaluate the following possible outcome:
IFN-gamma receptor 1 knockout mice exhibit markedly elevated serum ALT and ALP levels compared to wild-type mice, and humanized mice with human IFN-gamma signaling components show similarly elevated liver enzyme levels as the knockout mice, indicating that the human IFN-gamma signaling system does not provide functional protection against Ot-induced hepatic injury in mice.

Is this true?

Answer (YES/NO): NO